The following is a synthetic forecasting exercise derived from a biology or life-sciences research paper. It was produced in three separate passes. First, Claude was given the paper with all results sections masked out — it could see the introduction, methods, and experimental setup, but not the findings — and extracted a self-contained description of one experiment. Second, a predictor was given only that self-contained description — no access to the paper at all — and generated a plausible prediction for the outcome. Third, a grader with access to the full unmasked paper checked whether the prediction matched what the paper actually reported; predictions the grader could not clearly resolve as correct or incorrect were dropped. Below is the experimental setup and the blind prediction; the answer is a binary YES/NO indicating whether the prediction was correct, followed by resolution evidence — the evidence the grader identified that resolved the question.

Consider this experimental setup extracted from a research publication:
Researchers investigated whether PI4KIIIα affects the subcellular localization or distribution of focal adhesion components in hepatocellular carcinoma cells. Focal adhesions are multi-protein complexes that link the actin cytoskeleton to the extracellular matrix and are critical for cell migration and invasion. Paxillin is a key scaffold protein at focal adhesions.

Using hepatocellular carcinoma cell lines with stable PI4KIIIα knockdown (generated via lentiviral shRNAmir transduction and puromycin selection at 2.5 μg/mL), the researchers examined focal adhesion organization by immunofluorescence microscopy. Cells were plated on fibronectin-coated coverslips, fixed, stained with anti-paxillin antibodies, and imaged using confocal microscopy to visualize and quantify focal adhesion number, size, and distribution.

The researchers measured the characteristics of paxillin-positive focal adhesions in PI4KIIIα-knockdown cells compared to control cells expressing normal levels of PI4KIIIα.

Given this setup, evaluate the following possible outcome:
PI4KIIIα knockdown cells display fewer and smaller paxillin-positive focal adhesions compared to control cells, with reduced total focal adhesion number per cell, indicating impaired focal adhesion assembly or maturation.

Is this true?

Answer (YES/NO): NO